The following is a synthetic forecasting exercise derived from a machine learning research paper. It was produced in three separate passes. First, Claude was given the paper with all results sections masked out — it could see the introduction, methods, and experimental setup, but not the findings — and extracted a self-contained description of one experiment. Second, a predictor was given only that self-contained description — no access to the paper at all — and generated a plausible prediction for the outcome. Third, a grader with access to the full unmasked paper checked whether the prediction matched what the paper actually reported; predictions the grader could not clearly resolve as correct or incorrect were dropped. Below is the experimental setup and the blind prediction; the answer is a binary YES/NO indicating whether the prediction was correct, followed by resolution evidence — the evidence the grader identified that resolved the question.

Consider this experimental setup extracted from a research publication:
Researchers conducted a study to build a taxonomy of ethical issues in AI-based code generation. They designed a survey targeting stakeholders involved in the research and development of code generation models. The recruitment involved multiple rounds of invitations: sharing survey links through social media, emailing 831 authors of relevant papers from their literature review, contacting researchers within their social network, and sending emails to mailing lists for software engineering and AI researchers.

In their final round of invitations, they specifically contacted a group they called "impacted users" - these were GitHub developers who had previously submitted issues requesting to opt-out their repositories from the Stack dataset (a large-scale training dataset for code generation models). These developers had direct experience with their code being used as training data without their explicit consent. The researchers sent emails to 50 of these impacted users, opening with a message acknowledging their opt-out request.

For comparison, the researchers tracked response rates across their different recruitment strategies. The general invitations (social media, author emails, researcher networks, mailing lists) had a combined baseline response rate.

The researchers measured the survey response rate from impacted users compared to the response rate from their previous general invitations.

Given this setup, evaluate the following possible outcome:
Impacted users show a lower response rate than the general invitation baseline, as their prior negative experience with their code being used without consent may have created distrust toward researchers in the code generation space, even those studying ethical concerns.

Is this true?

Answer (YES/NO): NO